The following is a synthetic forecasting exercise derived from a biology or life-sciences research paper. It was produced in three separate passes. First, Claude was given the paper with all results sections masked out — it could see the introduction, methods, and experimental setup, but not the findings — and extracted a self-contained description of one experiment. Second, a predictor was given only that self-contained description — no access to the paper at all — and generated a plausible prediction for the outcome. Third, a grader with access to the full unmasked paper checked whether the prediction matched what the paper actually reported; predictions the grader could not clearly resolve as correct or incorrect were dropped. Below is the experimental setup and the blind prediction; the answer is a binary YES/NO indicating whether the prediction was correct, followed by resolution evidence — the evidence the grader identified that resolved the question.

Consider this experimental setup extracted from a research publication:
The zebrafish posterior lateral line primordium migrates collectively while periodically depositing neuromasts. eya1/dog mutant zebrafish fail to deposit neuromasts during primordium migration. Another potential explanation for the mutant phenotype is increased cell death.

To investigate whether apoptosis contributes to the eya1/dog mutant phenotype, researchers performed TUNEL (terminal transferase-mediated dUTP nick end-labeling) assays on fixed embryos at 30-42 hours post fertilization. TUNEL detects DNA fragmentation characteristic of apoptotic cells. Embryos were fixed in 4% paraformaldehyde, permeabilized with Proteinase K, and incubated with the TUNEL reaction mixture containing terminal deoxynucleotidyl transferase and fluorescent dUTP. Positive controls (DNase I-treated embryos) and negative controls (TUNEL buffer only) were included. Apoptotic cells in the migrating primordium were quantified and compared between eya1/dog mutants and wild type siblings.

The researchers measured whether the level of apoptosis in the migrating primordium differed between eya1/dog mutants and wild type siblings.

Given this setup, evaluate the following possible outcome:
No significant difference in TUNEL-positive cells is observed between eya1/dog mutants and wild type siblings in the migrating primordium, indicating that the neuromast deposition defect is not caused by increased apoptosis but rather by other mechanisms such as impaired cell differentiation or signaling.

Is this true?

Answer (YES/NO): NO